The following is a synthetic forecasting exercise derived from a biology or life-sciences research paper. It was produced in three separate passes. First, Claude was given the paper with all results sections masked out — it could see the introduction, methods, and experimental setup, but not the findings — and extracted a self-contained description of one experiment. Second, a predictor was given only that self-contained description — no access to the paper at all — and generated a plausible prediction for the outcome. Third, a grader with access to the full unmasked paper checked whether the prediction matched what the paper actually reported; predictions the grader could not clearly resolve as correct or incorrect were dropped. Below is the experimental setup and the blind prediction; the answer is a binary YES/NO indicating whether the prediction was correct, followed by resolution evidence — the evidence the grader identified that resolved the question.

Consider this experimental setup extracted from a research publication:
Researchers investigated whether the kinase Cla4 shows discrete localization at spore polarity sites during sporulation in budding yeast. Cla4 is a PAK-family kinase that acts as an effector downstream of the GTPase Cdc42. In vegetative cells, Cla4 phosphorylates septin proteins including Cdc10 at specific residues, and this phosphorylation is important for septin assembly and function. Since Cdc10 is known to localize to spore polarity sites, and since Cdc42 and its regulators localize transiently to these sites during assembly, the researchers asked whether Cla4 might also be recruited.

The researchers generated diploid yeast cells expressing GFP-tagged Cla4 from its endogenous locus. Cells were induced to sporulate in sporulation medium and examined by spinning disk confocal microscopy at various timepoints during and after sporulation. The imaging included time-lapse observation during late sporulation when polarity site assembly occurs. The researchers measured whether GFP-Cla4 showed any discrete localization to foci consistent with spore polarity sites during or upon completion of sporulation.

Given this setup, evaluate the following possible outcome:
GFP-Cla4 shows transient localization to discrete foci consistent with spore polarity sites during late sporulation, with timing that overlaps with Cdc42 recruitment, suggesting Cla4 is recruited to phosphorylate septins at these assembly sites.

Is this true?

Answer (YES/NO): NO